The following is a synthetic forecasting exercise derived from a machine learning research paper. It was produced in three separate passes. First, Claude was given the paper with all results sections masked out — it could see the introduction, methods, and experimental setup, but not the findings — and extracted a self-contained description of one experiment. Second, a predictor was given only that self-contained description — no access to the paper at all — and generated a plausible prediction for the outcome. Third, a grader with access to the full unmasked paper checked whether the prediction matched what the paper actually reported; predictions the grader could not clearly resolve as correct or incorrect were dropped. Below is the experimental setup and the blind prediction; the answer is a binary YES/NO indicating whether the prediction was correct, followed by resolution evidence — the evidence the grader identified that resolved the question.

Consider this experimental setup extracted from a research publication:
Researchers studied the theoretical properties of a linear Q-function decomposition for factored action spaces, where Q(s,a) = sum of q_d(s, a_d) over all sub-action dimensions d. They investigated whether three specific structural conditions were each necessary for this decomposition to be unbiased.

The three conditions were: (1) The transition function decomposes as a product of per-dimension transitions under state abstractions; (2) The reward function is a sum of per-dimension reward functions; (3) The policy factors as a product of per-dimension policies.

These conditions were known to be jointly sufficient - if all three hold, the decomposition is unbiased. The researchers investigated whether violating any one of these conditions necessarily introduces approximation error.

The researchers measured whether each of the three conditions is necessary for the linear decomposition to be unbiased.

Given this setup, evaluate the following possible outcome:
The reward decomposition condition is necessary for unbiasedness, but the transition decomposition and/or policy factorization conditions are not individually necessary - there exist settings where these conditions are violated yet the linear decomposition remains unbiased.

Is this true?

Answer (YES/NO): NO